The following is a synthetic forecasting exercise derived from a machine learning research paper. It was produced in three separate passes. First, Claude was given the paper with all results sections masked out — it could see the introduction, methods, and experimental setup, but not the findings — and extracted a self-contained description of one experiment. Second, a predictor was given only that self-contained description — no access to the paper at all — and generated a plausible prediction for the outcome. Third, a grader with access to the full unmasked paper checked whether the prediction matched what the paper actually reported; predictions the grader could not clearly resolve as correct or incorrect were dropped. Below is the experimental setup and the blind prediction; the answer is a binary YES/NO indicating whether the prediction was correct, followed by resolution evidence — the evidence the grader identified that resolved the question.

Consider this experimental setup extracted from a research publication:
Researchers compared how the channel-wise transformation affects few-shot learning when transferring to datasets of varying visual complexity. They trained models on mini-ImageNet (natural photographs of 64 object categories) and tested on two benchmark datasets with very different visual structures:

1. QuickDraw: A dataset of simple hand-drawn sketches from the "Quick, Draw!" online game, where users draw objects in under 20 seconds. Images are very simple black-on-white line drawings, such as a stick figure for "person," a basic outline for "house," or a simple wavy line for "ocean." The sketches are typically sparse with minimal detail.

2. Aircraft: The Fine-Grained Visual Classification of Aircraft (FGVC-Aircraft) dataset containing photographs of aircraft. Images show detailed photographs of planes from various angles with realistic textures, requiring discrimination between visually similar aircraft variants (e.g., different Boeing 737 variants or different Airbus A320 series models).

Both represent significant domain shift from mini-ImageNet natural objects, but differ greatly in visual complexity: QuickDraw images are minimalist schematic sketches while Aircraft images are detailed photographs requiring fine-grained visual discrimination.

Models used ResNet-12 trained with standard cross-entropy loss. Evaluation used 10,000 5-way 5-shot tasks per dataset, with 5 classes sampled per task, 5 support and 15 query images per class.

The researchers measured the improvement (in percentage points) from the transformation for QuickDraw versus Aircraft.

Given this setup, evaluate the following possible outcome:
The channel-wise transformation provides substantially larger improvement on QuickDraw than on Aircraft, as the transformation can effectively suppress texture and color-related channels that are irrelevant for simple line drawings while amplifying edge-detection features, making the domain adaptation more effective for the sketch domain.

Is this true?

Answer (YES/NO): YES